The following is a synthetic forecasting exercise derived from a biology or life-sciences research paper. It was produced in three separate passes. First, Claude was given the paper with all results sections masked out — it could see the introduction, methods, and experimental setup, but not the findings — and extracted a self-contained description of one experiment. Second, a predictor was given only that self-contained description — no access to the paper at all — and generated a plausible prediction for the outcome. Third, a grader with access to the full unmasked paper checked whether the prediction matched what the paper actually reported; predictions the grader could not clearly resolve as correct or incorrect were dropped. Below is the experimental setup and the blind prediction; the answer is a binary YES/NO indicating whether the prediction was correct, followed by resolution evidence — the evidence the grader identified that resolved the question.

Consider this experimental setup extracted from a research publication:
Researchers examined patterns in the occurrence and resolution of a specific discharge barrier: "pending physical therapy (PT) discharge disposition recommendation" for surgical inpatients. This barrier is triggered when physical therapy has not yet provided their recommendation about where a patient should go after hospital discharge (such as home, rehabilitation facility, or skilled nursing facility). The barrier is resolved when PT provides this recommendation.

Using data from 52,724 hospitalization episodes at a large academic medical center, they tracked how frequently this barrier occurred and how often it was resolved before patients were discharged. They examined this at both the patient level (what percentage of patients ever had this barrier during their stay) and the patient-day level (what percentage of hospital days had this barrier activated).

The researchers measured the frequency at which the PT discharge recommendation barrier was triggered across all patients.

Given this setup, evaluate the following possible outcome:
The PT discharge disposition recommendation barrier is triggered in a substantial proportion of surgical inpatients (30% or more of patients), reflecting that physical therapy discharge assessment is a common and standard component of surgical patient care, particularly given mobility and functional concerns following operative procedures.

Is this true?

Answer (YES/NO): YES